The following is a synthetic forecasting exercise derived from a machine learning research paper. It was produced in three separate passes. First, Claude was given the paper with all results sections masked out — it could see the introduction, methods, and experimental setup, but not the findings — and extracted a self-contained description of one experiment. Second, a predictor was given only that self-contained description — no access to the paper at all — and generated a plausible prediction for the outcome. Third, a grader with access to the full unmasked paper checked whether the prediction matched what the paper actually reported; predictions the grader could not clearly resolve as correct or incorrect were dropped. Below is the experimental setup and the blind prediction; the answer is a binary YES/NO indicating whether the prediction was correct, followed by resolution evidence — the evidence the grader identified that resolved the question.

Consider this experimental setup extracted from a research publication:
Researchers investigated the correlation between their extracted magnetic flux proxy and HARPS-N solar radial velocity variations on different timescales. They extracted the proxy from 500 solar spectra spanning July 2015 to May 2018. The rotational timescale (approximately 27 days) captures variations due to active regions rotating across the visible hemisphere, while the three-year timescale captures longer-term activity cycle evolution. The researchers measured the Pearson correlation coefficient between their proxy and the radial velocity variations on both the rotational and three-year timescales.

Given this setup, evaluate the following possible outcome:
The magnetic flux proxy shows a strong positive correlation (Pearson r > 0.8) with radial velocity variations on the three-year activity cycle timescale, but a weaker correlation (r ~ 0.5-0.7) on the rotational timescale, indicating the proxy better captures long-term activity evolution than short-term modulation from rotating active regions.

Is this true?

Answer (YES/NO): NO